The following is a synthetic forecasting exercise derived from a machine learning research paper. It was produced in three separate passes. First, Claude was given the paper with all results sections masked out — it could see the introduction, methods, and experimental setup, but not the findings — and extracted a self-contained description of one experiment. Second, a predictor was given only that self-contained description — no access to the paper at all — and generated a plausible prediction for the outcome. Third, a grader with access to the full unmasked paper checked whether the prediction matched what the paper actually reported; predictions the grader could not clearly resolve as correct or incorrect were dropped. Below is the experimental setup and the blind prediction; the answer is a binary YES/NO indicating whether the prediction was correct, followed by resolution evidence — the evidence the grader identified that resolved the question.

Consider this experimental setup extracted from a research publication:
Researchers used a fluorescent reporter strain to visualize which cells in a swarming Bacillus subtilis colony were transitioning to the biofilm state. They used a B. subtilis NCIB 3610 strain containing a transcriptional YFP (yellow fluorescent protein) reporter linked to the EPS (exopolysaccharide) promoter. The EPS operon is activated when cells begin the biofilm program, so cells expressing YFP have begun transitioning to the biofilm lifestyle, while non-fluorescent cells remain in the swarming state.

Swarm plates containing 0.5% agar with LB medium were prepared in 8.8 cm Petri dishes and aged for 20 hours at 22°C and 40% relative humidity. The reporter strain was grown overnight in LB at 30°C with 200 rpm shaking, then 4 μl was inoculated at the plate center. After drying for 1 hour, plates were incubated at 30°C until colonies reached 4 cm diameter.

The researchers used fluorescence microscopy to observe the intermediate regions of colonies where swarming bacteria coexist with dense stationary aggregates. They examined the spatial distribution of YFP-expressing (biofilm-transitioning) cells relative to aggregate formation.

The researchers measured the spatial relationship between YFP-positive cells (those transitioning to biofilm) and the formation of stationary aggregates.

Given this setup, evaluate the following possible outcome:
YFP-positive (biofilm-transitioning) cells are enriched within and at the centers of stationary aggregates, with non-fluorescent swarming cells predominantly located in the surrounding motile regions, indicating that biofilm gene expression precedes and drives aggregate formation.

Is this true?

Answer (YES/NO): NO